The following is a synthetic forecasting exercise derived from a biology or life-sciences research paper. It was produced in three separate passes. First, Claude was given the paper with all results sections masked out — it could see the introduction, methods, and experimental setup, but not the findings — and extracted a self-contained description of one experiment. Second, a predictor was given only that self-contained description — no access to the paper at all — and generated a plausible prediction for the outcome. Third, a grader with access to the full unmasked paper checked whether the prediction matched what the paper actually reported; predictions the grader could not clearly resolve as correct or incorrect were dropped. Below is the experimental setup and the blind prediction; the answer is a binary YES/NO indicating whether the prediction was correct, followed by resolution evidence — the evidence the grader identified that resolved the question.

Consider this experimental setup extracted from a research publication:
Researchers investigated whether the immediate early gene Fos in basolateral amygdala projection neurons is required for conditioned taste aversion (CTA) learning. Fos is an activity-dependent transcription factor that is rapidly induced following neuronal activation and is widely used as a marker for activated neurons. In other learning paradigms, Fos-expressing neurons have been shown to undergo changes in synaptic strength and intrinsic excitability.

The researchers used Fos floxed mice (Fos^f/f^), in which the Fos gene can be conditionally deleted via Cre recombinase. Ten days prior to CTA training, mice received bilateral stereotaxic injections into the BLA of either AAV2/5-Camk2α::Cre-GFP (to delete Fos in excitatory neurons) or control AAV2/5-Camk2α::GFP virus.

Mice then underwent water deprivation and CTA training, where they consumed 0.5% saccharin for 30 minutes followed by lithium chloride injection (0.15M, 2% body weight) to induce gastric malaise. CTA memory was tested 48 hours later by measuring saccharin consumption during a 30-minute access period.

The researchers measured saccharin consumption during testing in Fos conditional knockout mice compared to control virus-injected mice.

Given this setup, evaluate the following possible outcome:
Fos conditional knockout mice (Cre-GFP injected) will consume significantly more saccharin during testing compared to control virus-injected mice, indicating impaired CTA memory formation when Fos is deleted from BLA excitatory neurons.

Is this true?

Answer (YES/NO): YES